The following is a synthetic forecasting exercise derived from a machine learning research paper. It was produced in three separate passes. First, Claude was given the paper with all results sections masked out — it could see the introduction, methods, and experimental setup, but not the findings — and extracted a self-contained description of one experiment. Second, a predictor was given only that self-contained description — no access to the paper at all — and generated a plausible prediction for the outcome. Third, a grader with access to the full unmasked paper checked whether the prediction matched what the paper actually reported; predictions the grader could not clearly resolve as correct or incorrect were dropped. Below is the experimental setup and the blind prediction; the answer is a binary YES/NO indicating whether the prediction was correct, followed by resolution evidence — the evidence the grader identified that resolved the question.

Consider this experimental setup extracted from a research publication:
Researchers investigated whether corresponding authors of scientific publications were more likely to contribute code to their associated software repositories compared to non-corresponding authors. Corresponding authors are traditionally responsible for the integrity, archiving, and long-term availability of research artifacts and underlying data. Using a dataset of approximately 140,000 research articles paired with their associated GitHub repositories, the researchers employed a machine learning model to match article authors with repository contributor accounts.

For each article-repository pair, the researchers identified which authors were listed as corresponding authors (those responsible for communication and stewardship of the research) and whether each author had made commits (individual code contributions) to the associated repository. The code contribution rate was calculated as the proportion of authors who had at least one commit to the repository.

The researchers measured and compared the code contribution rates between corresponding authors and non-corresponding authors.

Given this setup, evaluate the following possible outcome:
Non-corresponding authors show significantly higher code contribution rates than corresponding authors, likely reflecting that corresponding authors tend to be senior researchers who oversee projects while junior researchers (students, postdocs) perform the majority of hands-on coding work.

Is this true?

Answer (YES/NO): NO